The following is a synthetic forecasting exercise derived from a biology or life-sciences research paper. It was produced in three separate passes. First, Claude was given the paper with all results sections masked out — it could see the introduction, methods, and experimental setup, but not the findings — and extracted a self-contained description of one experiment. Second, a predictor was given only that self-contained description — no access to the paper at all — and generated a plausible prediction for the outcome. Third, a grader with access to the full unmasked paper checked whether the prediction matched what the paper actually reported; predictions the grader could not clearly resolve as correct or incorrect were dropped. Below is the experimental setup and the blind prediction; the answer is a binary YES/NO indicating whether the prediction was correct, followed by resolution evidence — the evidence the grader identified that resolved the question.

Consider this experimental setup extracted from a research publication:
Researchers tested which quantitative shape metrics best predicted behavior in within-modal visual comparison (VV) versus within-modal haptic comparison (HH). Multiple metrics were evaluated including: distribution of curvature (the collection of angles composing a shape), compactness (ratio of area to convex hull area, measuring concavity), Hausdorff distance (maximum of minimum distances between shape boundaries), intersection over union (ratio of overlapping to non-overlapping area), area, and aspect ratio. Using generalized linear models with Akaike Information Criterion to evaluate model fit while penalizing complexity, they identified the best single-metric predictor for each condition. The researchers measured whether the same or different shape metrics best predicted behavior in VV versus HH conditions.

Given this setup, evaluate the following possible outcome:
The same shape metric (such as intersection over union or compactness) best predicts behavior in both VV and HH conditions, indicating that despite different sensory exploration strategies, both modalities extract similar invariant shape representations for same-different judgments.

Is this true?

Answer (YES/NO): NO